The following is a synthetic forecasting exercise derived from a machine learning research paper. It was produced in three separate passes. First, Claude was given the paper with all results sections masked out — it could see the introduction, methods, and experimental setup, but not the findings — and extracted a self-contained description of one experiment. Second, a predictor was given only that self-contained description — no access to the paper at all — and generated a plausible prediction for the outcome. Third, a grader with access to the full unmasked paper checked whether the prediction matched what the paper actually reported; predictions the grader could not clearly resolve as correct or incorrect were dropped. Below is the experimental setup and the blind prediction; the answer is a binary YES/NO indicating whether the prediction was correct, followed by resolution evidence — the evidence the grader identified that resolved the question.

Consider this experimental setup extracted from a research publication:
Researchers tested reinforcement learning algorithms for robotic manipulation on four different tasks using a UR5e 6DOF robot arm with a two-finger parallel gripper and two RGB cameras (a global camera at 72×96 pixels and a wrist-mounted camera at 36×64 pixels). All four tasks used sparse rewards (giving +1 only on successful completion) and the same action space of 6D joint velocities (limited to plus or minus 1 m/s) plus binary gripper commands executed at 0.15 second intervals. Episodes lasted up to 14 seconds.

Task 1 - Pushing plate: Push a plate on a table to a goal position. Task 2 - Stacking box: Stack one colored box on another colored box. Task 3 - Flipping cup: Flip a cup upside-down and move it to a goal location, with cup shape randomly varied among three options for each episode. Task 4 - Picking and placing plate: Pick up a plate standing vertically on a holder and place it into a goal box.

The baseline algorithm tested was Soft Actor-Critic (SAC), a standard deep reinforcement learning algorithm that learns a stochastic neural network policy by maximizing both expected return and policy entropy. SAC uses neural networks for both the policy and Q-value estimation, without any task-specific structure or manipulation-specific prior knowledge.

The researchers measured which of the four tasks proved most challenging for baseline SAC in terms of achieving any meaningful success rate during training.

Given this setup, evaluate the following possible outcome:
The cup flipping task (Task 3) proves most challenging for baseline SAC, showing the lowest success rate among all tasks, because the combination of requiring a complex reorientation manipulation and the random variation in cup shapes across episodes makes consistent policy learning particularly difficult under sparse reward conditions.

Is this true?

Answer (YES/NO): YES